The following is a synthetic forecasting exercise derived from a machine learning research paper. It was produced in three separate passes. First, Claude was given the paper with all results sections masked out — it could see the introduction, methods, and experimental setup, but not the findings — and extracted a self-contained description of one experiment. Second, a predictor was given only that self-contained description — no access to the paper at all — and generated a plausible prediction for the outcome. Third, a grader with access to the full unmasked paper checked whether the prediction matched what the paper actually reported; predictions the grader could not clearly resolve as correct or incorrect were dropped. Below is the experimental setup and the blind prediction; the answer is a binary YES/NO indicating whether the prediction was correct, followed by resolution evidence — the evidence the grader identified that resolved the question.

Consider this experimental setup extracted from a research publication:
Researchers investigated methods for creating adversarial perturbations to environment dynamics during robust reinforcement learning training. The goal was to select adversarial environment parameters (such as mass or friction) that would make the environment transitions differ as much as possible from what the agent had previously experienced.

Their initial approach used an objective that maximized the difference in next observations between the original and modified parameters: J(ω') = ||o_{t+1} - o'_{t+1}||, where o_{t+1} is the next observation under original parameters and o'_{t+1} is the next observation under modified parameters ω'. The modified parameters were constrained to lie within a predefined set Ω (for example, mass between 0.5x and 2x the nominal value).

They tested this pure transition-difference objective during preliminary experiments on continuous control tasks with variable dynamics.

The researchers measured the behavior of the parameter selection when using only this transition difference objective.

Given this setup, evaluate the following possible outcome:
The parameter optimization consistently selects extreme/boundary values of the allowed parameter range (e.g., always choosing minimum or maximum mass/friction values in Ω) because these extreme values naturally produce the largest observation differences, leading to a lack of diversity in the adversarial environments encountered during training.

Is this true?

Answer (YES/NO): YES